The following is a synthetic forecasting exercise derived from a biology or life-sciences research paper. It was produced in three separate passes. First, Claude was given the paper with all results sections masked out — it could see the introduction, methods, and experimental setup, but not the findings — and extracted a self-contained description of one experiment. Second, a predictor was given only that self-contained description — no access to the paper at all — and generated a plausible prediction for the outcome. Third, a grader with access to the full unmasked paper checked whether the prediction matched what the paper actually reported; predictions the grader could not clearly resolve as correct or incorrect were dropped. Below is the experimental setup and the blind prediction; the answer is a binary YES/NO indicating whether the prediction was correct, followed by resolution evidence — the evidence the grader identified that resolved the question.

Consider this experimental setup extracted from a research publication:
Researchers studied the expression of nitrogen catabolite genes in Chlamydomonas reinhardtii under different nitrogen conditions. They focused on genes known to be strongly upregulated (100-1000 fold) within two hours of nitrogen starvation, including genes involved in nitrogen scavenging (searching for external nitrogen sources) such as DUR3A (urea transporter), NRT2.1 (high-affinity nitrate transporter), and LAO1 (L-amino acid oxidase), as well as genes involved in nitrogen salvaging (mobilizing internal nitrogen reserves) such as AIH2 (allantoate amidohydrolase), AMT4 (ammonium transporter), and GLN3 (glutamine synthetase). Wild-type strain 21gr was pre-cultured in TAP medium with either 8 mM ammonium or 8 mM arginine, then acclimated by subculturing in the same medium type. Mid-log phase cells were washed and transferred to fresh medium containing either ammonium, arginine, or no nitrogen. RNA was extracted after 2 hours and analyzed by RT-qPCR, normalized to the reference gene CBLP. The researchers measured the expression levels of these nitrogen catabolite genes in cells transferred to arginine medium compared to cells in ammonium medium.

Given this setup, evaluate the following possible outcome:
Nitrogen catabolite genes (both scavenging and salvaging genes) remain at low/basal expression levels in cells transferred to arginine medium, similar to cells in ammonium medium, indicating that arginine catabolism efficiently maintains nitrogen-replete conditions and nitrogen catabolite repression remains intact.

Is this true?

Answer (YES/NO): NO